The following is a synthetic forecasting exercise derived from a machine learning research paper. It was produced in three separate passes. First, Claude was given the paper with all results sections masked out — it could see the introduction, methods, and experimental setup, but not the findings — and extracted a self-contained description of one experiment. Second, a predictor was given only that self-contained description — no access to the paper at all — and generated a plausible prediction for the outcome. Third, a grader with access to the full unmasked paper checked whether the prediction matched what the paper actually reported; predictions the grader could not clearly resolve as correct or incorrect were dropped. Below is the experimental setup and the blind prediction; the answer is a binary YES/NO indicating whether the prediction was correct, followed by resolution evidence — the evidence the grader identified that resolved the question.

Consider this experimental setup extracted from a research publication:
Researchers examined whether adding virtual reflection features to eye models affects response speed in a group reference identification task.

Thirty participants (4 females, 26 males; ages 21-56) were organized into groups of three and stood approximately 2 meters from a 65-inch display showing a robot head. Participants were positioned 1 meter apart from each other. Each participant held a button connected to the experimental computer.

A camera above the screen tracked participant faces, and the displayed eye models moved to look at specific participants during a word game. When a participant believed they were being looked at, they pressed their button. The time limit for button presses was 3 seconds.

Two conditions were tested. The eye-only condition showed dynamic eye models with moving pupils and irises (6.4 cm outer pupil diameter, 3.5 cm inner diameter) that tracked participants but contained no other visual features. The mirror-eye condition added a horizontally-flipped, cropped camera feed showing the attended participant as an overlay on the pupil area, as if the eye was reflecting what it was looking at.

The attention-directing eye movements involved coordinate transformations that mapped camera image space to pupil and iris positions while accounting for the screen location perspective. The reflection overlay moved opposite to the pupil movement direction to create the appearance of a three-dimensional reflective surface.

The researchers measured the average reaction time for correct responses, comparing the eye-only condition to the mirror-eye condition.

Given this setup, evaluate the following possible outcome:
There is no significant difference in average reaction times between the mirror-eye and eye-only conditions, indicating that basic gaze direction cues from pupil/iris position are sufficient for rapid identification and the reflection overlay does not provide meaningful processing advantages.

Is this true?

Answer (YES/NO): YES